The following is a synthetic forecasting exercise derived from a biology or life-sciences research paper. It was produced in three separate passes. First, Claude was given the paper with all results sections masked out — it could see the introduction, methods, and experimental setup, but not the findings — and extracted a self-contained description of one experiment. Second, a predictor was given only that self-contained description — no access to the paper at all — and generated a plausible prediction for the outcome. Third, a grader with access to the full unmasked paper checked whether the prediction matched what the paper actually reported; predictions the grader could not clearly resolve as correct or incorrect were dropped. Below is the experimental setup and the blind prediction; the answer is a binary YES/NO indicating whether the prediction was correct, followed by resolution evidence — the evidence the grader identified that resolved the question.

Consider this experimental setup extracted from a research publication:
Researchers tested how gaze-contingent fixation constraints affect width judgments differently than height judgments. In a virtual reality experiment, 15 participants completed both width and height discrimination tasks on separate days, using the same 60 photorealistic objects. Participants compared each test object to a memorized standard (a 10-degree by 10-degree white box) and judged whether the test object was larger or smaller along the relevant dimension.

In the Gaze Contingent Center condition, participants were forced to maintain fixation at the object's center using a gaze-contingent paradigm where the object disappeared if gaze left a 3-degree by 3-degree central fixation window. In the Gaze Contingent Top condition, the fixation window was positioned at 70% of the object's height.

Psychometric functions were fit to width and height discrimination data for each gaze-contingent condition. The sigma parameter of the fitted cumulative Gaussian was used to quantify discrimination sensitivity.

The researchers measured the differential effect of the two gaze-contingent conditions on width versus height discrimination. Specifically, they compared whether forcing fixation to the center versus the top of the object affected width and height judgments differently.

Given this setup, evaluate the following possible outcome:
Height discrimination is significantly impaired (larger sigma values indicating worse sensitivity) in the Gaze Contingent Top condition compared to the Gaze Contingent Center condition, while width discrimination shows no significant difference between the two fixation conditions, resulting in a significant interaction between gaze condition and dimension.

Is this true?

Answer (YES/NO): NO